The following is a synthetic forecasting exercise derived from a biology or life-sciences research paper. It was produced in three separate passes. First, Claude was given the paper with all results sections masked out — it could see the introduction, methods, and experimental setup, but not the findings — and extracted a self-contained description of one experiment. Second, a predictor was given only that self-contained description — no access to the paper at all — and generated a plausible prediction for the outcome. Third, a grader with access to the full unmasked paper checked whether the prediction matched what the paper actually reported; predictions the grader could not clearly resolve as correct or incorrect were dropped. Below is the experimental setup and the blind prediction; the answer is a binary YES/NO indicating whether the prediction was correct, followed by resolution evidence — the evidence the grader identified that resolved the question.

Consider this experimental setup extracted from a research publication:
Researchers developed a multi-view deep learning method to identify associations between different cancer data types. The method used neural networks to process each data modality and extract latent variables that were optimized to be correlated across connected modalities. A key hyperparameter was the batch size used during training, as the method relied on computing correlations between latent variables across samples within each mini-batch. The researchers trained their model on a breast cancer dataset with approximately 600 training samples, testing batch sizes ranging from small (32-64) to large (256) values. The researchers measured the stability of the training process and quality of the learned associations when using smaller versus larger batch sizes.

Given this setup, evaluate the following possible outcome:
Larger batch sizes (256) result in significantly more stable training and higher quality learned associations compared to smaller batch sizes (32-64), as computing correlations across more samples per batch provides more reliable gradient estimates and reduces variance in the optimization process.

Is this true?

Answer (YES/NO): YES